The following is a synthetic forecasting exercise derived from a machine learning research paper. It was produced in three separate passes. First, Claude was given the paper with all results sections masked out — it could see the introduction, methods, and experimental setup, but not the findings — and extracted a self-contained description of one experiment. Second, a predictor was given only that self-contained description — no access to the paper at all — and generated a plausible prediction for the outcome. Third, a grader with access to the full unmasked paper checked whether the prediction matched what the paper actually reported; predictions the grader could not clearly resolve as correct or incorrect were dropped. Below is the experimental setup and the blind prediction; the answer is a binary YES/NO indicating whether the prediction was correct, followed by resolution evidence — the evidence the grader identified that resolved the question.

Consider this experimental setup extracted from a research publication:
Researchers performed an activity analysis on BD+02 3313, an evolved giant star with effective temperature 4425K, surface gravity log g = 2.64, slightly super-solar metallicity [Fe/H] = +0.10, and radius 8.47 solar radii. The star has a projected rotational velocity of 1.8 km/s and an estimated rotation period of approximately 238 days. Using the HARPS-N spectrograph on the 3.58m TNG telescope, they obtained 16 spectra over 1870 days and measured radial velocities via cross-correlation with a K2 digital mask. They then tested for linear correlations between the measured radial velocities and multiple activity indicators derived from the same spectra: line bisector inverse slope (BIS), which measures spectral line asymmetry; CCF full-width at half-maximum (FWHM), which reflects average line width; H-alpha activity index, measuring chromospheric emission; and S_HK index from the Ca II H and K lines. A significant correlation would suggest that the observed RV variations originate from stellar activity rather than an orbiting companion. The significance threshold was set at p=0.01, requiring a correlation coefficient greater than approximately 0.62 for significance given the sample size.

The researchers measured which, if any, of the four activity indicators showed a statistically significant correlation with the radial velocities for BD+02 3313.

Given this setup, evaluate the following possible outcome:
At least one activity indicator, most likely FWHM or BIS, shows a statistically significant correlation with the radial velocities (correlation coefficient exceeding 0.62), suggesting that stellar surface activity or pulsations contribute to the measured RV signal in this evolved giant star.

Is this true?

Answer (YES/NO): YES